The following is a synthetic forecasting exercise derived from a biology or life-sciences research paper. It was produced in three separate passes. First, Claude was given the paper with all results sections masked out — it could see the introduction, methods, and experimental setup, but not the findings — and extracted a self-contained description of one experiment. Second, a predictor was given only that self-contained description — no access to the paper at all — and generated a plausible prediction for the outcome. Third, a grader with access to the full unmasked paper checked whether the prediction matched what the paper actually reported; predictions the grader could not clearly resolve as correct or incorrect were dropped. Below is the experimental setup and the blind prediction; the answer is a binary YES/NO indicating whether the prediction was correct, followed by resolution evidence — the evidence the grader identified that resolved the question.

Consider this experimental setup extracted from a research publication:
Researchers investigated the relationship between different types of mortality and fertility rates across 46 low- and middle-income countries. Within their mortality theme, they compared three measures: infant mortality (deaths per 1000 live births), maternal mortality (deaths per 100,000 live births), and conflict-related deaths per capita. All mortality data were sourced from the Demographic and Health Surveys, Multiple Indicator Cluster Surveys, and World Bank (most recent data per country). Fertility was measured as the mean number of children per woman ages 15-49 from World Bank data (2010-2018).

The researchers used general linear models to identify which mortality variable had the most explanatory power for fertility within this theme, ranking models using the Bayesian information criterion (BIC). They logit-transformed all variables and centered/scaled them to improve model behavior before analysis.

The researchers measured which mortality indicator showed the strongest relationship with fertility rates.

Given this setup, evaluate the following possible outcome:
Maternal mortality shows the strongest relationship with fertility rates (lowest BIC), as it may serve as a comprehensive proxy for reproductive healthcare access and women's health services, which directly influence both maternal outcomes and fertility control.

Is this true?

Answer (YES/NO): NO